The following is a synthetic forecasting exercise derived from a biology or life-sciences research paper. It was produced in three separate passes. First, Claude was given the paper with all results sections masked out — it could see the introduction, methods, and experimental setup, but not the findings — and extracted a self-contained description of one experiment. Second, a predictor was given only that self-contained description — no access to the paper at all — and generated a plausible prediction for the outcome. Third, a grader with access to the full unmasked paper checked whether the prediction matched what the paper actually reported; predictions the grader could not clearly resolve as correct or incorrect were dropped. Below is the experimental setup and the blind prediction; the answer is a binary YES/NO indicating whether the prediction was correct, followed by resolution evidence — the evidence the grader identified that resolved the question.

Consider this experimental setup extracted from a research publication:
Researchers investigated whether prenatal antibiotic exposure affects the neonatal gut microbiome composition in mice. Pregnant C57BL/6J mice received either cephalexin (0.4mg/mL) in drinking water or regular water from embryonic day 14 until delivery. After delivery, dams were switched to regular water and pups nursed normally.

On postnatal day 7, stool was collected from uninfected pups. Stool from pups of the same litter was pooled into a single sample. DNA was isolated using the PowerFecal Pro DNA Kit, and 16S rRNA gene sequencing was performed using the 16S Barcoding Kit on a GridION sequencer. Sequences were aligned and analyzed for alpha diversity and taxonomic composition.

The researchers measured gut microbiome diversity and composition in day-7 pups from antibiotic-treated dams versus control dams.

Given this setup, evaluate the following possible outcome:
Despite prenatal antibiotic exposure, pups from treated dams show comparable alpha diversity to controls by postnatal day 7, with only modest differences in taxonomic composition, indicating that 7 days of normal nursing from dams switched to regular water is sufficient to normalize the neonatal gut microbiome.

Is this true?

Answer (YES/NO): NO